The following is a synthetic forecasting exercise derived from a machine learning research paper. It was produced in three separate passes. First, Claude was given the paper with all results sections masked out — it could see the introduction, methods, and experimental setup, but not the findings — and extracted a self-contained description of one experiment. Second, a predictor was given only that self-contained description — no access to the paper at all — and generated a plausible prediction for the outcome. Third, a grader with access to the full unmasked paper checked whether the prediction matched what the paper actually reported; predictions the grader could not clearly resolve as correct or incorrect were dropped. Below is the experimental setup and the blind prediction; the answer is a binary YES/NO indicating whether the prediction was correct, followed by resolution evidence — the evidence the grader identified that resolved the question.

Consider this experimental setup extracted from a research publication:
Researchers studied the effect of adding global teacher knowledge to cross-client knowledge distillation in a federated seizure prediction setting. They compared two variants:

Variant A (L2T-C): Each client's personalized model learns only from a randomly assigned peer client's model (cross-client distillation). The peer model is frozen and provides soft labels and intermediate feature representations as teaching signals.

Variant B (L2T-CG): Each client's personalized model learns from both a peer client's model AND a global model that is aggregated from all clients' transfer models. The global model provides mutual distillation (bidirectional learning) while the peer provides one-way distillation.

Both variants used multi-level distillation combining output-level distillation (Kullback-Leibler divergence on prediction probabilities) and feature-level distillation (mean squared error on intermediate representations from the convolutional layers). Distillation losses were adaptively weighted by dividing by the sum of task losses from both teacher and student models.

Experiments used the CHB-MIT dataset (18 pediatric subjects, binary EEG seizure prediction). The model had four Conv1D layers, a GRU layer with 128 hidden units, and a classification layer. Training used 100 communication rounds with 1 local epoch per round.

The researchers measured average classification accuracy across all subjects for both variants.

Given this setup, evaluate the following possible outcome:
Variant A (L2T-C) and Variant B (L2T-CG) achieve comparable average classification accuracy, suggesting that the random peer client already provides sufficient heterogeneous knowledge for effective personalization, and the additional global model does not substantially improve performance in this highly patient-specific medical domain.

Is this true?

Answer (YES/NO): NO